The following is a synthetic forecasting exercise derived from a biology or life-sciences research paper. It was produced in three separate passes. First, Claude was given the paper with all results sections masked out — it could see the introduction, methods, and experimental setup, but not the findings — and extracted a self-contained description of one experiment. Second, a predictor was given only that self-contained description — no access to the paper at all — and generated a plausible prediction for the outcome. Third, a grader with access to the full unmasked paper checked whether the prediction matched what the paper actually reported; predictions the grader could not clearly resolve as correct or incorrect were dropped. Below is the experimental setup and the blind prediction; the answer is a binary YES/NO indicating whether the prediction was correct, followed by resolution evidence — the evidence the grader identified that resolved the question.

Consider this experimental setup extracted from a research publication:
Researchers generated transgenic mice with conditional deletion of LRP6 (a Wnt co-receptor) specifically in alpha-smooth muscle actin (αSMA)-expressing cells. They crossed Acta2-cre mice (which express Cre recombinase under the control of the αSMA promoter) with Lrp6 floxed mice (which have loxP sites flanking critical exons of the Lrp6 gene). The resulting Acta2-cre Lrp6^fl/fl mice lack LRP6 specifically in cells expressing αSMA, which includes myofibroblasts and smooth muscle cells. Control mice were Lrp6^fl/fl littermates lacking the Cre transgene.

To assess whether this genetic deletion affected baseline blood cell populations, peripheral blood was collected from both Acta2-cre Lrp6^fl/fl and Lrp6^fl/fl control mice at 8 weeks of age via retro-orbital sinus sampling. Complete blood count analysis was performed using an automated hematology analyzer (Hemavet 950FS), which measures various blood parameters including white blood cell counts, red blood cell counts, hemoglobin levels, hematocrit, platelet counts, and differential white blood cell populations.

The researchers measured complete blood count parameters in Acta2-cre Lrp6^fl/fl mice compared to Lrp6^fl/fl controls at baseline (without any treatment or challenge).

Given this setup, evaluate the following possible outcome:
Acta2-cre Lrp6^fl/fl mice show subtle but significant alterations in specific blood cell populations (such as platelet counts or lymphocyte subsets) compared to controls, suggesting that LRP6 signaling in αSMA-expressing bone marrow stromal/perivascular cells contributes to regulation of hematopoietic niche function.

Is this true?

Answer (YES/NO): NO